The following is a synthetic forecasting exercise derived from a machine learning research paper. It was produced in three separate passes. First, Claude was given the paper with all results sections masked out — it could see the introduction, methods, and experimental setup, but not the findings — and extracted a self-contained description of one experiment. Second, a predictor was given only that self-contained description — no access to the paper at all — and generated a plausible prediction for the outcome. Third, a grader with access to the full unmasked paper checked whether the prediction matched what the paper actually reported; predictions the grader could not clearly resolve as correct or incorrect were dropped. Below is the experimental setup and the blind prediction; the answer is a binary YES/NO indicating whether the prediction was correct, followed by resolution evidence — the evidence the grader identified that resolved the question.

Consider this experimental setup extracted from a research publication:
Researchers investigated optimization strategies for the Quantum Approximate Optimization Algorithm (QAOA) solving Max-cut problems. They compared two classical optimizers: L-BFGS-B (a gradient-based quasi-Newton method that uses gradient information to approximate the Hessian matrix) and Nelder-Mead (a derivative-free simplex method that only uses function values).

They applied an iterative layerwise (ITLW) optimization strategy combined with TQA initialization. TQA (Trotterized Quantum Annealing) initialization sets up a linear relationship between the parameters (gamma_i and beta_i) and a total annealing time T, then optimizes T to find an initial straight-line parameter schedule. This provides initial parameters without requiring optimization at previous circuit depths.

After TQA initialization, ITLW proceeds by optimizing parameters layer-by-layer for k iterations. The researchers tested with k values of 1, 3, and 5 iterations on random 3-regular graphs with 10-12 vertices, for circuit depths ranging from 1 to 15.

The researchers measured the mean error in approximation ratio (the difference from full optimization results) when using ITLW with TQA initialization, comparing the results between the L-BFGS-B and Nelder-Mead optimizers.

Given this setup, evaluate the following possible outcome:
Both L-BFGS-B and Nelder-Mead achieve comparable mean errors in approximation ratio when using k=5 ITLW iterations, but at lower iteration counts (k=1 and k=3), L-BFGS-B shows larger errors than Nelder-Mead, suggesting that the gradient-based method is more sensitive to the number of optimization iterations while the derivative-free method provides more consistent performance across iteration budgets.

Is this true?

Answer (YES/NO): NO